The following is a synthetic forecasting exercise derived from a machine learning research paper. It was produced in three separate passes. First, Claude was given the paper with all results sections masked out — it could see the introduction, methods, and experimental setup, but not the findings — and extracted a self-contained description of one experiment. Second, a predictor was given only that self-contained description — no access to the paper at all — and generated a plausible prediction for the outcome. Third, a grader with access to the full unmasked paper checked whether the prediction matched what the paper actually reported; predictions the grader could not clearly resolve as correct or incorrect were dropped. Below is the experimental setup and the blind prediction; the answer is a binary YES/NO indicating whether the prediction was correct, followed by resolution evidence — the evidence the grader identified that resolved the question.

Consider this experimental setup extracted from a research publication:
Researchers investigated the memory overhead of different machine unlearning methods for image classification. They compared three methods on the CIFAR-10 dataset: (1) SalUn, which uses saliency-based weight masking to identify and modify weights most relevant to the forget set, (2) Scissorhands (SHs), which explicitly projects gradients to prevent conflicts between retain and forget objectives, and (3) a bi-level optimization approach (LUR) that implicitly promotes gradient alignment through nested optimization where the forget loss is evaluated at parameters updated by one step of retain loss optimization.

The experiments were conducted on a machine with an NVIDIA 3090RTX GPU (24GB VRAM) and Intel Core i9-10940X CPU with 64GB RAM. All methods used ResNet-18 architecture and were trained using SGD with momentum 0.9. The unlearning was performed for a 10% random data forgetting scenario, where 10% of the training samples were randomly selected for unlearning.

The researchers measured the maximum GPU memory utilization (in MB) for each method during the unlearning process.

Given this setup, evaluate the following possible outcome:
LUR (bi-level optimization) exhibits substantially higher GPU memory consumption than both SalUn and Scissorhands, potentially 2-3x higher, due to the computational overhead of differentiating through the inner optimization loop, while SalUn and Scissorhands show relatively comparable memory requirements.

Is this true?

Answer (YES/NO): NO